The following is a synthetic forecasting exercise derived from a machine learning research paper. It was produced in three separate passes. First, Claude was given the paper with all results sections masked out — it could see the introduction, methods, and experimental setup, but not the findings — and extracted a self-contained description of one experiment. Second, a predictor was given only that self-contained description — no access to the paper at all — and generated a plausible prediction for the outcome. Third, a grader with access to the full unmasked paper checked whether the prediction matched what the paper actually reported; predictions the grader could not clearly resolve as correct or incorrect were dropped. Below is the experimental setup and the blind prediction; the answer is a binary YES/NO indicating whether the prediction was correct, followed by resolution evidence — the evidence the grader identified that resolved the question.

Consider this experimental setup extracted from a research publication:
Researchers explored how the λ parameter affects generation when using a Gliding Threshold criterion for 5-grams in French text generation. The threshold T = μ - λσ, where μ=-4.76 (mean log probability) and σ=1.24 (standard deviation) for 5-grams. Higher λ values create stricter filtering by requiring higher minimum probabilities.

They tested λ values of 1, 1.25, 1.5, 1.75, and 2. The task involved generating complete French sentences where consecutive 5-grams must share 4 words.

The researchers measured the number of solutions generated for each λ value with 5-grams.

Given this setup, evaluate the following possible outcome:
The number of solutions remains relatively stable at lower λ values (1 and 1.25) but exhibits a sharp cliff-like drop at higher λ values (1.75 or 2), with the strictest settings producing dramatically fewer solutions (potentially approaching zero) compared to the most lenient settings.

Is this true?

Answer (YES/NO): NO